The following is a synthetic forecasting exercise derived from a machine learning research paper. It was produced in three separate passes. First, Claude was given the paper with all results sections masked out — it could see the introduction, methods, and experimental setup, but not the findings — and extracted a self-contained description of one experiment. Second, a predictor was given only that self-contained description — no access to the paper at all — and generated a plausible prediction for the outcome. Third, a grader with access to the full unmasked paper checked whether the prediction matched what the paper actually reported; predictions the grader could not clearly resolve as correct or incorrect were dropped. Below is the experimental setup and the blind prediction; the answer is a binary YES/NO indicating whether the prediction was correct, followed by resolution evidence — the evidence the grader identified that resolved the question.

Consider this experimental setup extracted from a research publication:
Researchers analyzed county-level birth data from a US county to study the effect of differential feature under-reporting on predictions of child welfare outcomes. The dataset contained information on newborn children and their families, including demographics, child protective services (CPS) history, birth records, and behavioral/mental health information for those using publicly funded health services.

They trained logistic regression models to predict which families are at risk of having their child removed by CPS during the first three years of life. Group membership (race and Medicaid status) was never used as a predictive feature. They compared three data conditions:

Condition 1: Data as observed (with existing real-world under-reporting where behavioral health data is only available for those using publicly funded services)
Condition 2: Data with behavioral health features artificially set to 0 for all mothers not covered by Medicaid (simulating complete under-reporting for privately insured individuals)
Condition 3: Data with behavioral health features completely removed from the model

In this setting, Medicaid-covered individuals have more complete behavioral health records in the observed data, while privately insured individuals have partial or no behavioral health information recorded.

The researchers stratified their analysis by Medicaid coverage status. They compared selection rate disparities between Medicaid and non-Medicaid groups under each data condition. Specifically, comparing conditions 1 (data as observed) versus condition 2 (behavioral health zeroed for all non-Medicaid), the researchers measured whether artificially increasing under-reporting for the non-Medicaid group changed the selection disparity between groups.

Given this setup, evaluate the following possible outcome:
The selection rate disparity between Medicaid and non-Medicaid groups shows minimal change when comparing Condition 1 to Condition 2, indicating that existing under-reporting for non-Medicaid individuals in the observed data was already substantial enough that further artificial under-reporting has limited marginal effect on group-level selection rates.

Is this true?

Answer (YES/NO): NO